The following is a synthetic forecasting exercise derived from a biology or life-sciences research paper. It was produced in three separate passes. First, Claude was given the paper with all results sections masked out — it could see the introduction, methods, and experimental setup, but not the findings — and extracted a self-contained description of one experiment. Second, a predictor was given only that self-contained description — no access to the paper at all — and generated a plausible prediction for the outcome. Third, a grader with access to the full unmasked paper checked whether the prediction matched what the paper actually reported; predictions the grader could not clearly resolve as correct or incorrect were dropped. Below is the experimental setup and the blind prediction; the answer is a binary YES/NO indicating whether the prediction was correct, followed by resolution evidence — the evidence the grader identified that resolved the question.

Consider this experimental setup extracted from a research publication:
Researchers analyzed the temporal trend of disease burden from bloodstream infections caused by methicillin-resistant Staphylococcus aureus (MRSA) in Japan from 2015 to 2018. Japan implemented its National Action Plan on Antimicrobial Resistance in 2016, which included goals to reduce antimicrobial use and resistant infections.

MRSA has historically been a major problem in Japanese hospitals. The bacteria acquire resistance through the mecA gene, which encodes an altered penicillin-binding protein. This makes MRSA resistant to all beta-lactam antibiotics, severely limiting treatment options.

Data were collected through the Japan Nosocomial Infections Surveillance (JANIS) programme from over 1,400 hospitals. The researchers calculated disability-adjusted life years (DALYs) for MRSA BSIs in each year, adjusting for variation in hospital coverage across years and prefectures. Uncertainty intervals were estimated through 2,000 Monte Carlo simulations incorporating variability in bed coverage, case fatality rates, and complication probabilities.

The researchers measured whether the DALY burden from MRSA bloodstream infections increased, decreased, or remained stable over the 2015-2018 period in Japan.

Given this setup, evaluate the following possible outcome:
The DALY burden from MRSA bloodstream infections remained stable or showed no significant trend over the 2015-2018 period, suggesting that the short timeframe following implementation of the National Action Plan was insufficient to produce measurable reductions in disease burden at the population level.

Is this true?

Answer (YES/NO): NO